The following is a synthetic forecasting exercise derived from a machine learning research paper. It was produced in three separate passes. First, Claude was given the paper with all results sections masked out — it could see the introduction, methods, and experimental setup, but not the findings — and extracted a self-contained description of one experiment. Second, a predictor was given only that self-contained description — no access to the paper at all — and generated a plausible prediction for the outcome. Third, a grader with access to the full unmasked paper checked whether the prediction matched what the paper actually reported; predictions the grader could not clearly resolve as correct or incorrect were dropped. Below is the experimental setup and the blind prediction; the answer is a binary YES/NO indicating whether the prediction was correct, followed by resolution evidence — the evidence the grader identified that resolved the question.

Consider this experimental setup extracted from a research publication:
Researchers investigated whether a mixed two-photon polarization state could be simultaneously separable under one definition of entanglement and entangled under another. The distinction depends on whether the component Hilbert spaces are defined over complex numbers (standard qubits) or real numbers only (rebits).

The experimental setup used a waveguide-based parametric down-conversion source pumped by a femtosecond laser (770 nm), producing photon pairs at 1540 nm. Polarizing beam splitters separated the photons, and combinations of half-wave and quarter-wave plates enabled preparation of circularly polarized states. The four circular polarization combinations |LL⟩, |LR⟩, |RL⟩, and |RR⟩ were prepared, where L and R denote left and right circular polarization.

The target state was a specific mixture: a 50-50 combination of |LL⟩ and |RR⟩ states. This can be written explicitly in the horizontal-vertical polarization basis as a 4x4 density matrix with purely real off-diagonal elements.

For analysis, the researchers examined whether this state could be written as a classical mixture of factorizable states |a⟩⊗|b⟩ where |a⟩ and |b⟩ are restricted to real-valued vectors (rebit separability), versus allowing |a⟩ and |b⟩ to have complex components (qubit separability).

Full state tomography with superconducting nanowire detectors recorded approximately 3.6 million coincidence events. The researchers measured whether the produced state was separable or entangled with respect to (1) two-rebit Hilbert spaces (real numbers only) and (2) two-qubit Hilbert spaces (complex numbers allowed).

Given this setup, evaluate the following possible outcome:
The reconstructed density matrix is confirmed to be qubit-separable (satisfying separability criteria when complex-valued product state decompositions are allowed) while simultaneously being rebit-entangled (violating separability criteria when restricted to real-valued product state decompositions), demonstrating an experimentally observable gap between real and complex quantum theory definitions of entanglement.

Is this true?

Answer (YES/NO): YES